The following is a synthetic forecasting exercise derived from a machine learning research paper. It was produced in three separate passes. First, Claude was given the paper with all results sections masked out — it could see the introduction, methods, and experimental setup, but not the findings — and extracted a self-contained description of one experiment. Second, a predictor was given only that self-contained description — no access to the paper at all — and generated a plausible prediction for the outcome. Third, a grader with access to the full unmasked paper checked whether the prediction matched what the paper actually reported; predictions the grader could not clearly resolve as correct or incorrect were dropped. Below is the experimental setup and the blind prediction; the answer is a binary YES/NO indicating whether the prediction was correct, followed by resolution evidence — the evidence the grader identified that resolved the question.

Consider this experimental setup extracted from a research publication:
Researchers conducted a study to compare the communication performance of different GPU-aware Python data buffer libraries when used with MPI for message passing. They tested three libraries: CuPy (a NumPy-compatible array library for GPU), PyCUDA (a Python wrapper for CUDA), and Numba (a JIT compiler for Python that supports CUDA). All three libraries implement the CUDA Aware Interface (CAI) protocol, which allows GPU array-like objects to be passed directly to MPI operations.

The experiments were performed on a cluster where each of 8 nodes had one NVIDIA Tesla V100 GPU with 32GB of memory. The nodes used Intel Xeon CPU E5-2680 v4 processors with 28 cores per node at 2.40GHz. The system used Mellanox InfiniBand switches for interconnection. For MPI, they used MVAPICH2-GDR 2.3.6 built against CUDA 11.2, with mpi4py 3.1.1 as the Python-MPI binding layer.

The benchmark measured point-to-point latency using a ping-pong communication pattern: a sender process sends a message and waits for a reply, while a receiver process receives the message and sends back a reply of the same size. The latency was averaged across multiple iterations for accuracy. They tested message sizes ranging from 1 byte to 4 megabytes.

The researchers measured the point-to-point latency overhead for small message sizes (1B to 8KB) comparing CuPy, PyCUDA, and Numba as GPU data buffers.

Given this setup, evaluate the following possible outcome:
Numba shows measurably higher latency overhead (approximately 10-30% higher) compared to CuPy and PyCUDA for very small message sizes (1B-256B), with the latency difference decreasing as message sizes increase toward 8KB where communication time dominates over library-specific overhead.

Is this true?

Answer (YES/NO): NO